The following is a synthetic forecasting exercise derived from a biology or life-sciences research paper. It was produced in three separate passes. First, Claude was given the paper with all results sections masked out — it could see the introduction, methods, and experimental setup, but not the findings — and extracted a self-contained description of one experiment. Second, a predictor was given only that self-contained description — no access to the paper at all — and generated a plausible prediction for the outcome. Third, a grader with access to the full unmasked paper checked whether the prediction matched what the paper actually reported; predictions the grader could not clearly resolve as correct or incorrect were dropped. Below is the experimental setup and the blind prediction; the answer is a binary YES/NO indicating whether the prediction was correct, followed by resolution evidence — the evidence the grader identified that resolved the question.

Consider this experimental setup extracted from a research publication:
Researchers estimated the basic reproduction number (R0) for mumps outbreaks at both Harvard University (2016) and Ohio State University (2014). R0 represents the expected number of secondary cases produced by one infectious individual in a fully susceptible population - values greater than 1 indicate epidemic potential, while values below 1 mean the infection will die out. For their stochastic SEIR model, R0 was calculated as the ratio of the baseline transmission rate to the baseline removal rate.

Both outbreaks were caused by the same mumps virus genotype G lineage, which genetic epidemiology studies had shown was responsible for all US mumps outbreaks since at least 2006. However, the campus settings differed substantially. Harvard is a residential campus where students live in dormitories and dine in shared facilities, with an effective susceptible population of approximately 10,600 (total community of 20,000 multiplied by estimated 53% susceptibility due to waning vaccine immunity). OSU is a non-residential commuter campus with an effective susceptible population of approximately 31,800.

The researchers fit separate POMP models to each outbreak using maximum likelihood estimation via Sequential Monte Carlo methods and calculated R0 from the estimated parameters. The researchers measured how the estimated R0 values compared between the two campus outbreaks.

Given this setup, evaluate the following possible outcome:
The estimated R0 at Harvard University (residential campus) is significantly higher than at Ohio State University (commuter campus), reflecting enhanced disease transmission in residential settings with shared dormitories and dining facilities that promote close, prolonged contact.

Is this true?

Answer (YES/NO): NO